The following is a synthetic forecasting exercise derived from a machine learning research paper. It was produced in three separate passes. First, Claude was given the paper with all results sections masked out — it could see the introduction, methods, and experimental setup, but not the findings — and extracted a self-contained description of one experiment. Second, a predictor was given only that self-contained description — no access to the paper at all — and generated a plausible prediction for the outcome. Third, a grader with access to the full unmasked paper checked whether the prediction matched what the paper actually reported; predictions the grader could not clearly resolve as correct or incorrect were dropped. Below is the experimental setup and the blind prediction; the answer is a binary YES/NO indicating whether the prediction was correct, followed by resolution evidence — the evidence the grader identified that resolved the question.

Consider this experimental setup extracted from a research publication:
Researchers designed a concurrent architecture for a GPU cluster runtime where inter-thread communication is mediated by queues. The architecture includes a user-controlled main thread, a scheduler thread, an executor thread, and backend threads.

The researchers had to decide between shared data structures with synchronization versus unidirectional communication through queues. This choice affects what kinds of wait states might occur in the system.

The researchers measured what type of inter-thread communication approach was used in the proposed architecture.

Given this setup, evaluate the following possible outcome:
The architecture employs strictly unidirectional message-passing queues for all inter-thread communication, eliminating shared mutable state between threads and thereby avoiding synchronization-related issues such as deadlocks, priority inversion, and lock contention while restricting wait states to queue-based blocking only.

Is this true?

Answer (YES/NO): YES